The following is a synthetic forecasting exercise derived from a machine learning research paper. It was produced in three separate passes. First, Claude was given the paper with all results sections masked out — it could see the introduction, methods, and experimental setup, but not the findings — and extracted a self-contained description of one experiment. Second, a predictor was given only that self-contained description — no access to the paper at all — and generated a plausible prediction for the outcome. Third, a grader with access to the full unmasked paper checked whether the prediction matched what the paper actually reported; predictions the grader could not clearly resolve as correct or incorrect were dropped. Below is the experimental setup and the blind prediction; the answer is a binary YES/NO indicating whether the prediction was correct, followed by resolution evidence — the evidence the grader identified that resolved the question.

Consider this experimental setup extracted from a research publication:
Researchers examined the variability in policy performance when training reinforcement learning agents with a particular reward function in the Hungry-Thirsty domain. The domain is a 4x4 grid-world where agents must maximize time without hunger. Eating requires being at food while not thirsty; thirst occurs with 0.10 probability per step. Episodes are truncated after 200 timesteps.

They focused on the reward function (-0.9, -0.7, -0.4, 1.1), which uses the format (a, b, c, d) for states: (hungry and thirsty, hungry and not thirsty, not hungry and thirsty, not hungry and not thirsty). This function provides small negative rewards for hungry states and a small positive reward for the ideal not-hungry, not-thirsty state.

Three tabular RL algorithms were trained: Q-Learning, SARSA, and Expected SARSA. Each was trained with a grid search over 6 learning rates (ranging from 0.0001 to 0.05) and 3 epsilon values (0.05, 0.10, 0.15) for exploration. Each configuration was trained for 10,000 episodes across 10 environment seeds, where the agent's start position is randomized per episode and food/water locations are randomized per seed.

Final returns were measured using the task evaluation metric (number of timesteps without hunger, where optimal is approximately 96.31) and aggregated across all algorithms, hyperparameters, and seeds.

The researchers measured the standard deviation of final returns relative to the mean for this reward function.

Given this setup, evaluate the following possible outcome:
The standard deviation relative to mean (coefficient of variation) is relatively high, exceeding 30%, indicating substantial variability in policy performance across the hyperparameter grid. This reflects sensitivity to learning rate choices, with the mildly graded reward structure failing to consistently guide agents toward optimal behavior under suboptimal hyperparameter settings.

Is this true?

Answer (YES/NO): YES